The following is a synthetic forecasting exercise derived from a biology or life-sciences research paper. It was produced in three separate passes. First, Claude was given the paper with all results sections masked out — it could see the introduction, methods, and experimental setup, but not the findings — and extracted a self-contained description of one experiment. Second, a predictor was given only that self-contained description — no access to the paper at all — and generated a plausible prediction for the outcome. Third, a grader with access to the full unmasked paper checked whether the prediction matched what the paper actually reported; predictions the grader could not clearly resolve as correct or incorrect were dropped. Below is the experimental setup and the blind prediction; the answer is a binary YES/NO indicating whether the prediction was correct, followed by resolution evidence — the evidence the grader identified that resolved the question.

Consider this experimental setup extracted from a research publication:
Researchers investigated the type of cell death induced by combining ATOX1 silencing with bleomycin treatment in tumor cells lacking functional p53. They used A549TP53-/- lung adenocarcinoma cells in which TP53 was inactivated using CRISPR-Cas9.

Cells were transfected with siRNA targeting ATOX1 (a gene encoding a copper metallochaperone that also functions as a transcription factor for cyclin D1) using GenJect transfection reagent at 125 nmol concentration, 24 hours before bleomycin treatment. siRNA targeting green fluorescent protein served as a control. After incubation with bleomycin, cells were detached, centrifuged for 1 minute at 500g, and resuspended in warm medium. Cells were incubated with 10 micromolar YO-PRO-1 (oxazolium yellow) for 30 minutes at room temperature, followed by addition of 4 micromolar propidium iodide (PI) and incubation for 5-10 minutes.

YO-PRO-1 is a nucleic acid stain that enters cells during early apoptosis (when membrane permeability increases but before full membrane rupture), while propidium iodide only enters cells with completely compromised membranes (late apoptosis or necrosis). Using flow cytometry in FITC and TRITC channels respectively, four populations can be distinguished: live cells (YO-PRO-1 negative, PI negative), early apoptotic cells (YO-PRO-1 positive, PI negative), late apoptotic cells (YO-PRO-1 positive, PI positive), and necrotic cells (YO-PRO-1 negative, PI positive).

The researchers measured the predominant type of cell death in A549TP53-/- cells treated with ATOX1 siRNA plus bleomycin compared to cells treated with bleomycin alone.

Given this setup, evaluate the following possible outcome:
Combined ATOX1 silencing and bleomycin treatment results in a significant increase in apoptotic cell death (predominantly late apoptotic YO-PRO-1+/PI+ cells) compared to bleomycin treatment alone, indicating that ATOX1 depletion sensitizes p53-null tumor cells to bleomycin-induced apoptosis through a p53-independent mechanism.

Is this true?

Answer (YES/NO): NO